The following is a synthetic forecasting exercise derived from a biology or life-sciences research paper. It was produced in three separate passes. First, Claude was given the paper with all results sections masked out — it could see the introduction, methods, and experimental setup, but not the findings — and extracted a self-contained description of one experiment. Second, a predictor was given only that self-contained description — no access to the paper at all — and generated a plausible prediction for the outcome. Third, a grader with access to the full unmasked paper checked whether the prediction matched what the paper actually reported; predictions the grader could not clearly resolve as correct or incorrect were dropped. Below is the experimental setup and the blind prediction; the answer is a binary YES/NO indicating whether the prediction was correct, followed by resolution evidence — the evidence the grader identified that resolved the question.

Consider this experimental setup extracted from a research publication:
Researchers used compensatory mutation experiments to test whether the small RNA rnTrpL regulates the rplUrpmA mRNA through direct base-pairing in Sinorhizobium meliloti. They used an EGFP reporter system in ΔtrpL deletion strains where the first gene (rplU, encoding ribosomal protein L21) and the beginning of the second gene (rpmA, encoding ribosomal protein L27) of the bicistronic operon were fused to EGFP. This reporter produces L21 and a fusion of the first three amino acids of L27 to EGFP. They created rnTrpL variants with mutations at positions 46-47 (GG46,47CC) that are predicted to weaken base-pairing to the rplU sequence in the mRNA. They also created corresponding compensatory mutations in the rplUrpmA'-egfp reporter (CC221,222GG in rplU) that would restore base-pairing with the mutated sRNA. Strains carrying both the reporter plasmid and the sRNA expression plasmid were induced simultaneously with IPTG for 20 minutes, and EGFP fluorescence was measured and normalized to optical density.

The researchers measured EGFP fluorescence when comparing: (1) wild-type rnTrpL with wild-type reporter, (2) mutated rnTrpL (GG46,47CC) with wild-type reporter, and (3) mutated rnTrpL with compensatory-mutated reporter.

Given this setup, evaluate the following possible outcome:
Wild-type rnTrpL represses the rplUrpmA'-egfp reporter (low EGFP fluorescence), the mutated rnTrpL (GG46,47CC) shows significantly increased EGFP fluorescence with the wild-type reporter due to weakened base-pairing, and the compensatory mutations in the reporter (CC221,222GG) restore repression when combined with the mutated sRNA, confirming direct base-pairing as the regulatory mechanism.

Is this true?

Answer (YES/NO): YES